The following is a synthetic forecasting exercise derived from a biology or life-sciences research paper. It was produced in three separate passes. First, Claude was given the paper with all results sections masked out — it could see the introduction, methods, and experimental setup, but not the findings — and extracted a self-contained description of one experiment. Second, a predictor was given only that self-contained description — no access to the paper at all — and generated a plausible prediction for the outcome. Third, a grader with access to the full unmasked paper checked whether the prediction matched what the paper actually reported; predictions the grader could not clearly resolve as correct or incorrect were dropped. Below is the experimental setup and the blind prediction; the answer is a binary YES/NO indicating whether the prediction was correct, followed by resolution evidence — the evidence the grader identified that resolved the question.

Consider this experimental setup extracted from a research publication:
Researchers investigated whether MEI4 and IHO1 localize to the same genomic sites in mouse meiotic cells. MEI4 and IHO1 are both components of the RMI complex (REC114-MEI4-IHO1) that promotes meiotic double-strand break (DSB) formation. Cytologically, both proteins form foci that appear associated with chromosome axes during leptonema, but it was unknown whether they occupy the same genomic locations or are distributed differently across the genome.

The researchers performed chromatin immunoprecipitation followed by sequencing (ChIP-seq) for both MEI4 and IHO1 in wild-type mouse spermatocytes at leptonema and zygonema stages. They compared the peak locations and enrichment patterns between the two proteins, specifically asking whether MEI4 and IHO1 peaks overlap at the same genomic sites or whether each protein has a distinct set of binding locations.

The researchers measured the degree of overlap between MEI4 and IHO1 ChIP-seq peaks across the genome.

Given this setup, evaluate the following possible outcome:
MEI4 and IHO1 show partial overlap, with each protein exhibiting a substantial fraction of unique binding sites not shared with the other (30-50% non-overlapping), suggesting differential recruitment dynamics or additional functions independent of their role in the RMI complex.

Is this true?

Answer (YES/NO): NO